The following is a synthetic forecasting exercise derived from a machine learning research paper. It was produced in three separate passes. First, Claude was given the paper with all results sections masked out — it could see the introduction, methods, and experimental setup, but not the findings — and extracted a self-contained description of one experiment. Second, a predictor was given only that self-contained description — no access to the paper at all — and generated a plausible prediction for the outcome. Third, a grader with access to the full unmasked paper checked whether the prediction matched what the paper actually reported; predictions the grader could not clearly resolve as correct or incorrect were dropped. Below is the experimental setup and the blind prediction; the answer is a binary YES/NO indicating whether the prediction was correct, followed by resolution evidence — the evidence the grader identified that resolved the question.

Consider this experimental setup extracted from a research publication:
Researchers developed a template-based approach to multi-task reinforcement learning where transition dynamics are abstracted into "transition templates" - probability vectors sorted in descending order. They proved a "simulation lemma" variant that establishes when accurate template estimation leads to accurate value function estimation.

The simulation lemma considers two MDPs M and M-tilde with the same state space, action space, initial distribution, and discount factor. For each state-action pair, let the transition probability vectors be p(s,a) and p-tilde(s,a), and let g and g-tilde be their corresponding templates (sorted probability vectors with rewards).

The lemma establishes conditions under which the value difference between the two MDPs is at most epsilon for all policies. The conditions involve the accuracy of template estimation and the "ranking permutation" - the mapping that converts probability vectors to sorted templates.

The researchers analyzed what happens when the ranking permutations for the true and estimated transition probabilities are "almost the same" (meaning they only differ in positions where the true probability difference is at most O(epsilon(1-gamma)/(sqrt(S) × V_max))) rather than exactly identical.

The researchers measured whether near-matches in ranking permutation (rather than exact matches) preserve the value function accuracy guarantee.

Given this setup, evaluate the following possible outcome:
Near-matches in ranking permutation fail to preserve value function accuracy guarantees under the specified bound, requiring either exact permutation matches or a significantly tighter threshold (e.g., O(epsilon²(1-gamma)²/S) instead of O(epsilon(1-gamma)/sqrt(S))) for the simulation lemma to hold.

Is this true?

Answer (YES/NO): NO